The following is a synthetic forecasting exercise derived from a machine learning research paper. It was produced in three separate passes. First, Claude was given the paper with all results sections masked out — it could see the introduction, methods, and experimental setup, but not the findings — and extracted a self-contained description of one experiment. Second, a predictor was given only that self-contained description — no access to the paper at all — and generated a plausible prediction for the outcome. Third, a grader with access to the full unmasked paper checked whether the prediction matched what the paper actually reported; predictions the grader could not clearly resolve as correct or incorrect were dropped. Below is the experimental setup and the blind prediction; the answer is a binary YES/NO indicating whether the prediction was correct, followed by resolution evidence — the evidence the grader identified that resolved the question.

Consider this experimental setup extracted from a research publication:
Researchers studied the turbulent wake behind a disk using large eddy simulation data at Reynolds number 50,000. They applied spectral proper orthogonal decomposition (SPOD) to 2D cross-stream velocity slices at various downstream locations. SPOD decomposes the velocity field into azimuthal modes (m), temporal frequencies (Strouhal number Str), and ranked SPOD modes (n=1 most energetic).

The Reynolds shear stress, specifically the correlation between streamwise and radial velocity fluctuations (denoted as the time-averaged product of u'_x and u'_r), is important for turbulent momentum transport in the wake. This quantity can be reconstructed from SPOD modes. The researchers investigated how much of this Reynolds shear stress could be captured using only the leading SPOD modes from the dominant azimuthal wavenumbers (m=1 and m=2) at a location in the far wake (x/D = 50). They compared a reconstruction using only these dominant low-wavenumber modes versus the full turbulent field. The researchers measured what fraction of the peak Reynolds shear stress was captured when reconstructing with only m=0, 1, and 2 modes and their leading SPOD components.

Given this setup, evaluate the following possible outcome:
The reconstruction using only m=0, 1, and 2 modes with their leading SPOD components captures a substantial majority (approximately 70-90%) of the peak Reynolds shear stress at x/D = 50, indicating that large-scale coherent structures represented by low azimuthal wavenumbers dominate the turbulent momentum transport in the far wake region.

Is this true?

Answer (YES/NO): YES